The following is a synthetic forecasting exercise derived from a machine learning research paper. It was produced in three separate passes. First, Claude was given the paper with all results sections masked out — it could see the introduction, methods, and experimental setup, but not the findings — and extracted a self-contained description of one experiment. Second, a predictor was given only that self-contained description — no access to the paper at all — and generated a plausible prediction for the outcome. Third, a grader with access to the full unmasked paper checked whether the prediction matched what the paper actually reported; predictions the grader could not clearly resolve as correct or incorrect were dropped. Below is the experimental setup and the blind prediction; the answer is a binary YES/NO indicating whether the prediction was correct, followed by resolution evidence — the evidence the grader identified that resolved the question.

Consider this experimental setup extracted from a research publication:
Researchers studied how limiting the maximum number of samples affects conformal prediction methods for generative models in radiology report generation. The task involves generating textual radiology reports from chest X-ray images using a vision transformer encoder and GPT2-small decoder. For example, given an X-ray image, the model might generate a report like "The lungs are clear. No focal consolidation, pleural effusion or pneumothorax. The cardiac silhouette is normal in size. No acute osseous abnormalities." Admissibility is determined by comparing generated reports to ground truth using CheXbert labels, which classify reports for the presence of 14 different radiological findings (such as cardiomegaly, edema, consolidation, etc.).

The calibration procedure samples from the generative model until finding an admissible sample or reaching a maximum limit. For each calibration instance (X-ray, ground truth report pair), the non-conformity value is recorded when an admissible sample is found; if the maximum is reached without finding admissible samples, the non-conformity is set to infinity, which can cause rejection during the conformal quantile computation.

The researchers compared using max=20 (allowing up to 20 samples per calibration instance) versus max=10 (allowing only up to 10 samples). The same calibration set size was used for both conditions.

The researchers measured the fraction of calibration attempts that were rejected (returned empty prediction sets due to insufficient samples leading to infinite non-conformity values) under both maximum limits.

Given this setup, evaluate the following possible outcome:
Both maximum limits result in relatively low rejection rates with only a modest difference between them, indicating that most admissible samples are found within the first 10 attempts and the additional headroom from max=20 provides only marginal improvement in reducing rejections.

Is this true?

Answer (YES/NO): NO